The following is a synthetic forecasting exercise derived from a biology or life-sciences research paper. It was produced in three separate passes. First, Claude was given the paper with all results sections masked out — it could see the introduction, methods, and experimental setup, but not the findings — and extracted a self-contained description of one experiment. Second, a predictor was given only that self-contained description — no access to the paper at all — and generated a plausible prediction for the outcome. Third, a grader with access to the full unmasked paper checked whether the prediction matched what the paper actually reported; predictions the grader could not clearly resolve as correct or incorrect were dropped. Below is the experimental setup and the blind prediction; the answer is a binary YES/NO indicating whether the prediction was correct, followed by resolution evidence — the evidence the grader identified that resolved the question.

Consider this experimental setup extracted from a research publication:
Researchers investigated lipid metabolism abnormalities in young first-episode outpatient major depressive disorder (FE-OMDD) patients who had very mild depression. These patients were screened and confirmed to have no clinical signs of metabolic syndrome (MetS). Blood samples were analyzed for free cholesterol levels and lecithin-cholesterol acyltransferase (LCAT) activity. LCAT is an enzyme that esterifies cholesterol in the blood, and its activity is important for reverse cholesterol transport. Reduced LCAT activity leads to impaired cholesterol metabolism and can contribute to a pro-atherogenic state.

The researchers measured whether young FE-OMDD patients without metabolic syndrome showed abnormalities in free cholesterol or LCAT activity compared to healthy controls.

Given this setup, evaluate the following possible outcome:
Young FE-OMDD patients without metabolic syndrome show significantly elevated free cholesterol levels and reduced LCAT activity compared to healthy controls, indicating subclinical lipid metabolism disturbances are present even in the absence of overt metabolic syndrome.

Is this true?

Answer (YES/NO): YES